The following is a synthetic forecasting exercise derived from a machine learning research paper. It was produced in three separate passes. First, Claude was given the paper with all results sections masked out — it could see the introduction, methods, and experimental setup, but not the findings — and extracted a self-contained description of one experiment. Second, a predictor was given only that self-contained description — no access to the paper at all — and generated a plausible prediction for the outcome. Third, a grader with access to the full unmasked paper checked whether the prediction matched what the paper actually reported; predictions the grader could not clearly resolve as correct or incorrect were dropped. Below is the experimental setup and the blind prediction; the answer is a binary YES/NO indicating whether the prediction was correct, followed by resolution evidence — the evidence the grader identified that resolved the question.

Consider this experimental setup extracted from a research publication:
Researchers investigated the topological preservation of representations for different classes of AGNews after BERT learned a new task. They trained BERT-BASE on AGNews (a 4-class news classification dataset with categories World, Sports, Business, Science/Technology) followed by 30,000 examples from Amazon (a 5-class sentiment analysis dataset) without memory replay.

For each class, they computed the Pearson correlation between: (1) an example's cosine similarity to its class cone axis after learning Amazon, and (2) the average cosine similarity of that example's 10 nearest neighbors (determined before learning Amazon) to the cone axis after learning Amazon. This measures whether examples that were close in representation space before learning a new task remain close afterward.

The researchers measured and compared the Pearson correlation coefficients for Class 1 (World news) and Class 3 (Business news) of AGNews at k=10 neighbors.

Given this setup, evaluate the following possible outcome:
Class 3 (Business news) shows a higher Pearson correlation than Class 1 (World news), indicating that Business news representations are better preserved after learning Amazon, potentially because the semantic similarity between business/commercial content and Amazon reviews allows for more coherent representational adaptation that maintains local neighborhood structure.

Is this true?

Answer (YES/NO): YES